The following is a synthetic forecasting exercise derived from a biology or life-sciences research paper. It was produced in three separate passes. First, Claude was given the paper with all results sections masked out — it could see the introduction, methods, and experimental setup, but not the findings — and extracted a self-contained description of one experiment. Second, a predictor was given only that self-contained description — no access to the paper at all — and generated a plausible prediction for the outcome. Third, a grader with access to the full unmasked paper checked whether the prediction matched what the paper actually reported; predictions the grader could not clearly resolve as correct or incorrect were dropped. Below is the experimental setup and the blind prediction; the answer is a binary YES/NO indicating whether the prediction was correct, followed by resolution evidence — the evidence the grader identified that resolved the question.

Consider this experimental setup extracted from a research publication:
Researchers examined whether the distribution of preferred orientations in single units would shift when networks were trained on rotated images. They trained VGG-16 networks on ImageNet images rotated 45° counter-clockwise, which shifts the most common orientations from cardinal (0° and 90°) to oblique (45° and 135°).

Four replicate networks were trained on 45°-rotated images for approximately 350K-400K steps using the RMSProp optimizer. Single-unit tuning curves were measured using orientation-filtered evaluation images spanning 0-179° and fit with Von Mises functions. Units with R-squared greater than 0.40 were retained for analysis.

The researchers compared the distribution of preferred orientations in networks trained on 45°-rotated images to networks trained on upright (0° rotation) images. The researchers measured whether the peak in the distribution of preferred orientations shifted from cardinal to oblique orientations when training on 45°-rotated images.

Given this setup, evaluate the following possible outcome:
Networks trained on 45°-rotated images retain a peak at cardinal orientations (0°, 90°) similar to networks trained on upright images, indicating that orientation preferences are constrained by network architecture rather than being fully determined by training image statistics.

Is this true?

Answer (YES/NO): NO